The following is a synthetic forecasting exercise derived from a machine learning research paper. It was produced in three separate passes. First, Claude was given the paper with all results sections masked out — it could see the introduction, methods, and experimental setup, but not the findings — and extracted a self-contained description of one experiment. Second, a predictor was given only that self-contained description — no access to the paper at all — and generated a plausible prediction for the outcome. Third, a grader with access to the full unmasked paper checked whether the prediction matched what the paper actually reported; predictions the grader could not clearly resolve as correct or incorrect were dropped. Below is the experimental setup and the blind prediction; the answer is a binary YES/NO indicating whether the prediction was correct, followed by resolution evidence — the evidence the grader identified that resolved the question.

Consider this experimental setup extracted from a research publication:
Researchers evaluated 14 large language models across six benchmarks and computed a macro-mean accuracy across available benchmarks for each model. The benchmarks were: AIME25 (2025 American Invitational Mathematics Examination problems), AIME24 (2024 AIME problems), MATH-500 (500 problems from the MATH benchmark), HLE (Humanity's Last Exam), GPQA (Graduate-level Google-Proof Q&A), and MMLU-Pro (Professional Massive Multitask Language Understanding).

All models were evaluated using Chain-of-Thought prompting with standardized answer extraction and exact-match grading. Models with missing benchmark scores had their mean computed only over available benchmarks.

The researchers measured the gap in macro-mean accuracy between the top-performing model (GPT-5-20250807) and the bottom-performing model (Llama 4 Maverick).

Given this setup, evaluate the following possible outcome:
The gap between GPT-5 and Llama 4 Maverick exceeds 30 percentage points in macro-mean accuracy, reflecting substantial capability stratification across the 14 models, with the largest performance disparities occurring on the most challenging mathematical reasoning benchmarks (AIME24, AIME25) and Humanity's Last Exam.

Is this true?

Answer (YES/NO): YES